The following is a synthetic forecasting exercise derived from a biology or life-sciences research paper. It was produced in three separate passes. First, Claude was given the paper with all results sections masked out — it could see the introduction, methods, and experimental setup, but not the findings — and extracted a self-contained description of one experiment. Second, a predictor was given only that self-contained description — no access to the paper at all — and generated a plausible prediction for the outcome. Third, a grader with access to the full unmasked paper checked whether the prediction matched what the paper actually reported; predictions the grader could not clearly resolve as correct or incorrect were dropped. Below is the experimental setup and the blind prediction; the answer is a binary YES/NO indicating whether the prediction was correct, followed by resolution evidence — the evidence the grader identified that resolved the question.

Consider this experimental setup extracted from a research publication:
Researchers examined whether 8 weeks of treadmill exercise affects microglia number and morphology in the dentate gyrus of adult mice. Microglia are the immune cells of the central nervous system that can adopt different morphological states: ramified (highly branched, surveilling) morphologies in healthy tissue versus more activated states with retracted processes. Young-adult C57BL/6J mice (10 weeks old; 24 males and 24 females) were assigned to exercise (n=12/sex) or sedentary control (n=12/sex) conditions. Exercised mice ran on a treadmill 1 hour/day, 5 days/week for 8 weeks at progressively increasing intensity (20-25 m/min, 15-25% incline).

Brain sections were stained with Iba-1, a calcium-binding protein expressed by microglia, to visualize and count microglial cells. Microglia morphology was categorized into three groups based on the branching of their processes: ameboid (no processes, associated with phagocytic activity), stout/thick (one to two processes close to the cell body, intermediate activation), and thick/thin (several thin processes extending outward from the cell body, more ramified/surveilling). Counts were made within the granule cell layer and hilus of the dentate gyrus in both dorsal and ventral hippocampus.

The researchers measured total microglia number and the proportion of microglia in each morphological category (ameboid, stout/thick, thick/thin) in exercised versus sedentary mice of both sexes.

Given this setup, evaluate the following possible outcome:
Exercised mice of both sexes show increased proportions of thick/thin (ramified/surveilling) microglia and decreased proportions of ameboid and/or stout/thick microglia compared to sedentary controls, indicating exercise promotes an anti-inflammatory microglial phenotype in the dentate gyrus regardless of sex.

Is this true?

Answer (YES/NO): NO